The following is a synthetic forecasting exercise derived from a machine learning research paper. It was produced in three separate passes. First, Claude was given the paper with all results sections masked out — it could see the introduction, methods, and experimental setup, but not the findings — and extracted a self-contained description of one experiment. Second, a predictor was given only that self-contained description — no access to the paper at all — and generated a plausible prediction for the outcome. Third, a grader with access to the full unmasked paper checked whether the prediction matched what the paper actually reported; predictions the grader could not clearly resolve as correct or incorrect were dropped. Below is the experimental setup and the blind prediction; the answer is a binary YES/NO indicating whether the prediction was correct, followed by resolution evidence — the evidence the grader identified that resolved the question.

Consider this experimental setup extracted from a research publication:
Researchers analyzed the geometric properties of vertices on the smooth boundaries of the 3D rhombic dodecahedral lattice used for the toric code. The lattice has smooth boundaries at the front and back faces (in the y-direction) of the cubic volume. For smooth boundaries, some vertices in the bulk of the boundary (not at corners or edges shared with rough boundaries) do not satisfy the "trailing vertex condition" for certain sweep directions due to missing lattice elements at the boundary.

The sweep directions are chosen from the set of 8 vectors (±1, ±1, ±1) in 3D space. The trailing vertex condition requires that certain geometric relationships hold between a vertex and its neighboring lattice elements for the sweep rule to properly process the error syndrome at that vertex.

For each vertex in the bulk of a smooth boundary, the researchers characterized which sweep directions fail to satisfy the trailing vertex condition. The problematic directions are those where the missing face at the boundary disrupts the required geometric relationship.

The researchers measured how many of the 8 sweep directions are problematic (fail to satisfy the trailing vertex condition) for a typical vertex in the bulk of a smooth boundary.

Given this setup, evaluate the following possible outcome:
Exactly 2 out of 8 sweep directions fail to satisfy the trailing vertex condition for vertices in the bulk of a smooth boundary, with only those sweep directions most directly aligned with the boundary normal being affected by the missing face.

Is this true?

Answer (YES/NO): YES